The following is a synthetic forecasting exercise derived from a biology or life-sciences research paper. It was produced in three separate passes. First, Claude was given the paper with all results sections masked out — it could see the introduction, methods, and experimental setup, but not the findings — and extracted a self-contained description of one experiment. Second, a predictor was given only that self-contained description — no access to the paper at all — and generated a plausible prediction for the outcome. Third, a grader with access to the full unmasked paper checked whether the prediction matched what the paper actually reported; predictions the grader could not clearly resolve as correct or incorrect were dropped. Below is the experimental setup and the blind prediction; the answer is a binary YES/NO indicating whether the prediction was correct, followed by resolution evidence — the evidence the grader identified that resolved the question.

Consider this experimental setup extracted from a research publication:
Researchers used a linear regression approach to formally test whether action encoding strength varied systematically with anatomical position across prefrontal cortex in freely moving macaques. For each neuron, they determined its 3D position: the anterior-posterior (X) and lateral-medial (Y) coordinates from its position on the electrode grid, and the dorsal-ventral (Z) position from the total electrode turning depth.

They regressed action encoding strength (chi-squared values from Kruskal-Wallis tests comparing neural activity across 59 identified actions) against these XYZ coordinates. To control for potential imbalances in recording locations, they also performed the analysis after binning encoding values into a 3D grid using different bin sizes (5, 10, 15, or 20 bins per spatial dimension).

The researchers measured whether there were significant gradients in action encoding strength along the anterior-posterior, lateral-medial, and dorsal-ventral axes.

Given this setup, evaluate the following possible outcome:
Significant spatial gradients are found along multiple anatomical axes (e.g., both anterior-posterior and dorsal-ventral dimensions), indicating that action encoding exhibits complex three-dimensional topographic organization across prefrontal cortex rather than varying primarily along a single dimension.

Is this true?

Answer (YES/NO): NO